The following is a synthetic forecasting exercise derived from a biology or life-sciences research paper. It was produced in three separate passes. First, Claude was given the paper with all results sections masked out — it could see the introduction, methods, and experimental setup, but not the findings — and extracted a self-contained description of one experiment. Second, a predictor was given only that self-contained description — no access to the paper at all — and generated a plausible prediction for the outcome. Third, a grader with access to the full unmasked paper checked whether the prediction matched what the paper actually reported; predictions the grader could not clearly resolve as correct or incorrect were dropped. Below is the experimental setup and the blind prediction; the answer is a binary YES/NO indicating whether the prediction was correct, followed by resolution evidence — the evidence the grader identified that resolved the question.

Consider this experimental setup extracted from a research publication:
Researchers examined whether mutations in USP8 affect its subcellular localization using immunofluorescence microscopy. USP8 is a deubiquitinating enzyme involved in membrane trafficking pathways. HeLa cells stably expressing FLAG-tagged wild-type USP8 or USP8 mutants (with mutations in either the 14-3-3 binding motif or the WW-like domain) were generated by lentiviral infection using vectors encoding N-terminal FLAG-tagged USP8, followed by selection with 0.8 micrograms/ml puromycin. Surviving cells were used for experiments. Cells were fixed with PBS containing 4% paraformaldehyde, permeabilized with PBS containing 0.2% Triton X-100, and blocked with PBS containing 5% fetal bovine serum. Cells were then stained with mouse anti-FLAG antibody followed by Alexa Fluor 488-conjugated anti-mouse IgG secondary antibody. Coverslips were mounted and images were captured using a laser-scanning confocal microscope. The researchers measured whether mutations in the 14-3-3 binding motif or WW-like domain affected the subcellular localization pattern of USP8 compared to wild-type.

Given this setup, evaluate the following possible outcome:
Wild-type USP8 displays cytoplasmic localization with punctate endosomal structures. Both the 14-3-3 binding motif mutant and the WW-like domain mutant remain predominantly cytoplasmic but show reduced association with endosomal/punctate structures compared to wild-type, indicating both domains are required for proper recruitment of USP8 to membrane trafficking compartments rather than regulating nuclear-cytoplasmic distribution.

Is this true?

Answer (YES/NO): NO